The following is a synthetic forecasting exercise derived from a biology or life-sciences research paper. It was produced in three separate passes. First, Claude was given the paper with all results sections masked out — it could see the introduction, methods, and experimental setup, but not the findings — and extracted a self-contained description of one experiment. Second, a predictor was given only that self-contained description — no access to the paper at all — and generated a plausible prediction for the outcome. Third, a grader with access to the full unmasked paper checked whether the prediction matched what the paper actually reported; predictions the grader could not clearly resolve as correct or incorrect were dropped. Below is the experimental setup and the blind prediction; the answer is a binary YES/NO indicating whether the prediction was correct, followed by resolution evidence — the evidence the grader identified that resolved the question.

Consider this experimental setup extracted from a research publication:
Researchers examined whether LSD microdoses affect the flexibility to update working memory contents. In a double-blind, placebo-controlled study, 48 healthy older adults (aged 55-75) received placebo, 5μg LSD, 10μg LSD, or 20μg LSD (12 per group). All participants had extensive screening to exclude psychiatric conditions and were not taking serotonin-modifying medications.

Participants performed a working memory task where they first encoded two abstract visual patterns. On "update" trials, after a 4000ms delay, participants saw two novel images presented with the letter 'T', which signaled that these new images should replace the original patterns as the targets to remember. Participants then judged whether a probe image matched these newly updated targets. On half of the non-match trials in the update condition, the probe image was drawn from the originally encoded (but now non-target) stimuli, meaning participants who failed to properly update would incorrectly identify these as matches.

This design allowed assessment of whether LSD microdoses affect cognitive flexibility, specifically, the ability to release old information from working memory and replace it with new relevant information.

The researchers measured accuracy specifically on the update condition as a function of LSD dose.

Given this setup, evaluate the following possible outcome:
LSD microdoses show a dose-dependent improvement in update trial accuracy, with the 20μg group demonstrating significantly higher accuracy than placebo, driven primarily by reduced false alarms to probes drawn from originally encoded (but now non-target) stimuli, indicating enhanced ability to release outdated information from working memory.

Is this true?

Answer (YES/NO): NO